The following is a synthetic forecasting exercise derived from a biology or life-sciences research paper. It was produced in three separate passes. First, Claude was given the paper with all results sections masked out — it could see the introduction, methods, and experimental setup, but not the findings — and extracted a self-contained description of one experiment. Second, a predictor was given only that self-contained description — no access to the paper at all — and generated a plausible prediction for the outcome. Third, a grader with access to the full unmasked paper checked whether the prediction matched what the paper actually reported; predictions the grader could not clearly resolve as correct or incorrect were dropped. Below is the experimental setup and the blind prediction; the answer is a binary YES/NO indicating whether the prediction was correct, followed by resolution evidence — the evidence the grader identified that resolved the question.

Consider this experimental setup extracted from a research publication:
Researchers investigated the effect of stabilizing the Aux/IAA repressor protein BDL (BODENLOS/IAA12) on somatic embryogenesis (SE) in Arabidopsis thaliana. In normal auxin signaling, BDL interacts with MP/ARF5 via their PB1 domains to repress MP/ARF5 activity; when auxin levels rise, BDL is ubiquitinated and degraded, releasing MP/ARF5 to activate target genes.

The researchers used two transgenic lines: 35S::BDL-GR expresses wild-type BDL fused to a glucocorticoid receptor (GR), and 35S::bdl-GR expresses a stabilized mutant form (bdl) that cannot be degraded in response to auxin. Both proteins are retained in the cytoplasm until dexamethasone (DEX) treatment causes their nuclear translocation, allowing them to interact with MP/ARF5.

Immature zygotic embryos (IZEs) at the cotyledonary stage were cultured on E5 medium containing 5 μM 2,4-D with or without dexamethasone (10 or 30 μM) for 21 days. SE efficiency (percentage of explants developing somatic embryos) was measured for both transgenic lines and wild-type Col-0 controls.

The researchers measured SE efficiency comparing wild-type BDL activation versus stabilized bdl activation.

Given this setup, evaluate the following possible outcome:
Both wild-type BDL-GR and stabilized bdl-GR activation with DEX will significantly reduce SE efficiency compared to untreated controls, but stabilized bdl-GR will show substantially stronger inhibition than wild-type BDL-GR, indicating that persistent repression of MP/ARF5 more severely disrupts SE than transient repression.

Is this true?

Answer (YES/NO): NO